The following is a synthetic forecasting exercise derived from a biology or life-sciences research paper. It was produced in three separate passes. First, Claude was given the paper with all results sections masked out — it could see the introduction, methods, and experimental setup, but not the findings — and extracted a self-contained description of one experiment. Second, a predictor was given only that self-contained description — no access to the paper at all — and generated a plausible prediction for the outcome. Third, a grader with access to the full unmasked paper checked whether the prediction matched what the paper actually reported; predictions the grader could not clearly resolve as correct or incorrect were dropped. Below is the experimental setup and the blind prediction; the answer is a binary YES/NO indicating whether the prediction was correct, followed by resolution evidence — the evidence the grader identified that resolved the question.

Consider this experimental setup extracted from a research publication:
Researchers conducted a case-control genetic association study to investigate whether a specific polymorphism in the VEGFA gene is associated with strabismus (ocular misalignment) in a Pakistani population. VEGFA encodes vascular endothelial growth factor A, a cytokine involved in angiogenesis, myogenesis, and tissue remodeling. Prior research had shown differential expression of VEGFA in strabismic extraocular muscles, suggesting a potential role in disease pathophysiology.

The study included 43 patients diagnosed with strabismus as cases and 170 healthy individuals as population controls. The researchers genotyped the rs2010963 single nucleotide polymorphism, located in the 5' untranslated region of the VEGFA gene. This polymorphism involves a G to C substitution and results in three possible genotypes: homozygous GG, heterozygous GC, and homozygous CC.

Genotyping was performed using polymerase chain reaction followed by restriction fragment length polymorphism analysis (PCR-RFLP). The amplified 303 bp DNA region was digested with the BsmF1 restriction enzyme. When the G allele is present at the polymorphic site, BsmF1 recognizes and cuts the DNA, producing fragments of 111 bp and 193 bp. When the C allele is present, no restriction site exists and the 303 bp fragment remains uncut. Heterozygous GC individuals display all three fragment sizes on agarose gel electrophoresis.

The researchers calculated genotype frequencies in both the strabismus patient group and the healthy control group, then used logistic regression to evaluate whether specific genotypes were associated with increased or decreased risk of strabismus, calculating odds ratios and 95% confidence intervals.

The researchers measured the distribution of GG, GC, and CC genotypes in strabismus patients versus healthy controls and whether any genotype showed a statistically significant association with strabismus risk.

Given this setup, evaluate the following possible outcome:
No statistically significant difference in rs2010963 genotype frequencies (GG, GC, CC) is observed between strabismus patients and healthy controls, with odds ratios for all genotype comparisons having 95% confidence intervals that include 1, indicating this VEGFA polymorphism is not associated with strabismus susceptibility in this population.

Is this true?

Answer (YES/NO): NO